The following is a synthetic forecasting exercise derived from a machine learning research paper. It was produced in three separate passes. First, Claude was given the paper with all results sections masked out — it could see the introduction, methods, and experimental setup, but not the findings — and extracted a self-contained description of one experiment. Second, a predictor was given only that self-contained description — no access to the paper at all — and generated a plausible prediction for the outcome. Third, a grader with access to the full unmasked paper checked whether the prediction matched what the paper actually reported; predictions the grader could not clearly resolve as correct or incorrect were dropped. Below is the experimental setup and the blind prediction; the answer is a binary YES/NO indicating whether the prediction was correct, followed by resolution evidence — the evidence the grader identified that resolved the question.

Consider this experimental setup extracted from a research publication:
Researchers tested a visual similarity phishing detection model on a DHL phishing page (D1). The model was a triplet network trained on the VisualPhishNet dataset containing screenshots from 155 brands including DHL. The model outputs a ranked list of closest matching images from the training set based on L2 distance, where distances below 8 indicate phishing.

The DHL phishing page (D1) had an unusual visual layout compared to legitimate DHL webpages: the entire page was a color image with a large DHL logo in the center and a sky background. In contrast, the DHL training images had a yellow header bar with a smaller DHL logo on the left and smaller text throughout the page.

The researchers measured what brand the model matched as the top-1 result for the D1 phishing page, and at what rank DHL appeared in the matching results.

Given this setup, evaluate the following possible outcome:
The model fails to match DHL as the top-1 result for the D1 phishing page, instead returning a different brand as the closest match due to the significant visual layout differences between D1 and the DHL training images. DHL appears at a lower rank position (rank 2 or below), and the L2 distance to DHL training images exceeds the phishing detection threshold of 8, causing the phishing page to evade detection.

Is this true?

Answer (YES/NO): NO